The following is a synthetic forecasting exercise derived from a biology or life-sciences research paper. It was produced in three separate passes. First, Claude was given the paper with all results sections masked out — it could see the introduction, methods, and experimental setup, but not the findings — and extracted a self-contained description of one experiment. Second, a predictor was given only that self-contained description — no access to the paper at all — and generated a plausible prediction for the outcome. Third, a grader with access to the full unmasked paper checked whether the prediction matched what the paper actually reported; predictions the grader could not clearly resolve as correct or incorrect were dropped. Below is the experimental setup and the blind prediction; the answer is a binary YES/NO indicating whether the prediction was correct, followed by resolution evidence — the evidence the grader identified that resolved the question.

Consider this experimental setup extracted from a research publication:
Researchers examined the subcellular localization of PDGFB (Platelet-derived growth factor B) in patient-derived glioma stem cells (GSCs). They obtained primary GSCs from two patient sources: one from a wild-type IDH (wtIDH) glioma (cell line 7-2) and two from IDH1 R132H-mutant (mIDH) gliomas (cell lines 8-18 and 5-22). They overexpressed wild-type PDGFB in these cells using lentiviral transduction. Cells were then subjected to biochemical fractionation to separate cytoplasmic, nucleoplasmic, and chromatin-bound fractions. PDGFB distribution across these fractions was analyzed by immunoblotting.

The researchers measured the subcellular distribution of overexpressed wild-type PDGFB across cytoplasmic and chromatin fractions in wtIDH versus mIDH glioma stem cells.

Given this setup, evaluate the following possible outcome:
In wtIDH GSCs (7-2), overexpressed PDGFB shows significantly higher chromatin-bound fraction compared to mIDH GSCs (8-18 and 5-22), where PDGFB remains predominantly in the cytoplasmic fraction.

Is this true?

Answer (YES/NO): YES